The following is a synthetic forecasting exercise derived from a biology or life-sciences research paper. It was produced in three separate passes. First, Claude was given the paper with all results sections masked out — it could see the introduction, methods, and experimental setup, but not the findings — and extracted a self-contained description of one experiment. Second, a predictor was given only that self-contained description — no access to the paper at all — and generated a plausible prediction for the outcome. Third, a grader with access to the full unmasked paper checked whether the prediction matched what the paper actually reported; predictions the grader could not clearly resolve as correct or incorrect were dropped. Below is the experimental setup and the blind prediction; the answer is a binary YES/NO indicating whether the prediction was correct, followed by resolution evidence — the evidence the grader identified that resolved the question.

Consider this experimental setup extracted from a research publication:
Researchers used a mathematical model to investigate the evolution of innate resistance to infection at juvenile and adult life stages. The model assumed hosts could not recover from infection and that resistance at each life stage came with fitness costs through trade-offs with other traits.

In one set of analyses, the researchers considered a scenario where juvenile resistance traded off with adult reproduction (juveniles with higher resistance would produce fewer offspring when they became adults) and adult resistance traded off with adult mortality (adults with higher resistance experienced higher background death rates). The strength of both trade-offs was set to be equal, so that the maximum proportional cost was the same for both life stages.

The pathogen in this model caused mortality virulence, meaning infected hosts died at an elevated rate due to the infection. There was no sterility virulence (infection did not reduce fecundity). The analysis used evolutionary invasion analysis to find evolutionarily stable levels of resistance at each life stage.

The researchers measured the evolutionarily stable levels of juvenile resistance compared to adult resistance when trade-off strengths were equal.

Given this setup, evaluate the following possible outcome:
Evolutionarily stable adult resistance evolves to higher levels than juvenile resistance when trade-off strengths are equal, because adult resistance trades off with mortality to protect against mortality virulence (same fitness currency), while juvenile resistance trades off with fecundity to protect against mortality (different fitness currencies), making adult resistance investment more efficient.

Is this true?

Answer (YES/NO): YES